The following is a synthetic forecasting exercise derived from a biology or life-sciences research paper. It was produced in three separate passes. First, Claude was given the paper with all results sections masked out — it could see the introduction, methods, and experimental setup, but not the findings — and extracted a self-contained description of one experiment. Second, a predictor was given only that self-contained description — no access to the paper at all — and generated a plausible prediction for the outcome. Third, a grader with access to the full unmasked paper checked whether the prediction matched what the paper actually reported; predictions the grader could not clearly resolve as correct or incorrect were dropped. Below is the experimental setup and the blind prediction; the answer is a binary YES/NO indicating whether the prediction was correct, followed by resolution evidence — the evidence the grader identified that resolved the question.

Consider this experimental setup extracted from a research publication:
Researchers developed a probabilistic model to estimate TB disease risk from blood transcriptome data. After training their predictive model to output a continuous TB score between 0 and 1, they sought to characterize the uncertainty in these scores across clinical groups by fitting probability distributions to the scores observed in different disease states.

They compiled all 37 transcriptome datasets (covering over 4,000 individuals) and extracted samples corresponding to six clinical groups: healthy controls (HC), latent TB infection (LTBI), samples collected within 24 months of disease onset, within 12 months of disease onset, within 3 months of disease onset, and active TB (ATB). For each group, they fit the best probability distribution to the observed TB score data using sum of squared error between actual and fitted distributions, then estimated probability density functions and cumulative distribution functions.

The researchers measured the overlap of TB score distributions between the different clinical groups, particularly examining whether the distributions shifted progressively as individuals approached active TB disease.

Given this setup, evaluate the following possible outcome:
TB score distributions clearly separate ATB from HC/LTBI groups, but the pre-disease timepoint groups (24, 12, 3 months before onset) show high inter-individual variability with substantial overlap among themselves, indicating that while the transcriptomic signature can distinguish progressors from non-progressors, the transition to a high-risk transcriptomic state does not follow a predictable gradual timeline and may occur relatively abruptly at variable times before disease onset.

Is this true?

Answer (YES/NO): NO